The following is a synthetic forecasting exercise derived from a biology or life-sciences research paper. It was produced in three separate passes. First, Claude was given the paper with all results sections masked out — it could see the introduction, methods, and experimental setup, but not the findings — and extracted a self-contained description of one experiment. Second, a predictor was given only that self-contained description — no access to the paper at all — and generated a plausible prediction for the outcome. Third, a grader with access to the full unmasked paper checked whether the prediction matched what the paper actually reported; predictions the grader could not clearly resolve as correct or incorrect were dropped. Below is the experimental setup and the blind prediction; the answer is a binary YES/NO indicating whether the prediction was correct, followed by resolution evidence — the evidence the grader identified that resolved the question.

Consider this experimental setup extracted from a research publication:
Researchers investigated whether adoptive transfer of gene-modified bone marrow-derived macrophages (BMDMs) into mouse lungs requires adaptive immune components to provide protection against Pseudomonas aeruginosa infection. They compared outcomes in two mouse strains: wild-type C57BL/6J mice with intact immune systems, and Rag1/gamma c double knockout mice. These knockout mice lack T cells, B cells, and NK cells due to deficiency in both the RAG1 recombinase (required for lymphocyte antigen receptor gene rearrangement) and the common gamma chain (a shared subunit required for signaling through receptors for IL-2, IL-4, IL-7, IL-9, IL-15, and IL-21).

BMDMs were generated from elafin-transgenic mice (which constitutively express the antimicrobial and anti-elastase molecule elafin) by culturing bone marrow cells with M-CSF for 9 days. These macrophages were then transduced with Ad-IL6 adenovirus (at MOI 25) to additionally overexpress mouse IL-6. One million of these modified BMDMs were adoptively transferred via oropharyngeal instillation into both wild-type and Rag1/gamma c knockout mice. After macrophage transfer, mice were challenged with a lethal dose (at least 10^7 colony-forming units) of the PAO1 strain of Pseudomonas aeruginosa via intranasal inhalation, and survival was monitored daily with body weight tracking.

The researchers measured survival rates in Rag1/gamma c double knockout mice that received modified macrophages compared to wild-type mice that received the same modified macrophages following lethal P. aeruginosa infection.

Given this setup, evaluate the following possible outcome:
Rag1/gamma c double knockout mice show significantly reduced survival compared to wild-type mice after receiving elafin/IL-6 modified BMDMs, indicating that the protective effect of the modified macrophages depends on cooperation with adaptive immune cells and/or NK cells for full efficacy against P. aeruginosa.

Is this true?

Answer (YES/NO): NO